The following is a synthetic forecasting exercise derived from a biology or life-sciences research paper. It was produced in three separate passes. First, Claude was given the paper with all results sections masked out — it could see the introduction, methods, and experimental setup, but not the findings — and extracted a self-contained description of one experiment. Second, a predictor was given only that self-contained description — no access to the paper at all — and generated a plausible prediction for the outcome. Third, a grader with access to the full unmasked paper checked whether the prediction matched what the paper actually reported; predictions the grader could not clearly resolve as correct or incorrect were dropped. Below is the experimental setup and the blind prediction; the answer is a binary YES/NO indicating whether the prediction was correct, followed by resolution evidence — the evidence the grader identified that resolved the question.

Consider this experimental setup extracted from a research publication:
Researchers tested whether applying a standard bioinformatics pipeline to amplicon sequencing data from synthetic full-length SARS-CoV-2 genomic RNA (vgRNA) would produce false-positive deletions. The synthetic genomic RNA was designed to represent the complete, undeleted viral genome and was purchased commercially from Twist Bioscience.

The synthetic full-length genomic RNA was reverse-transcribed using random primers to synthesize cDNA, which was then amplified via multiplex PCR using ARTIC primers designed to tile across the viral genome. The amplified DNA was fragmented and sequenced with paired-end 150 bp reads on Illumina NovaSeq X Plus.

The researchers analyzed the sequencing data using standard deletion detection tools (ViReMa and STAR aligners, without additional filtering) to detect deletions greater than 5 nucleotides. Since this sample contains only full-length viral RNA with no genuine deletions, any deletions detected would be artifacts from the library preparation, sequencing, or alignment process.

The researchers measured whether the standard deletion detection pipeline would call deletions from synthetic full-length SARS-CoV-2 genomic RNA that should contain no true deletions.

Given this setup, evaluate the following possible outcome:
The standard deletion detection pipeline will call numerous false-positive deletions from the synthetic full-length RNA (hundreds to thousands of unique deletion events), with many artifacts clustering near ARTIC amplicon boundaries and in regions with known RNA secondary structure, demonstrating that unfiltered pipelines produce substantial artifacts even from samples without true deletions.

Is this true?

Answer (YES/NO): NO